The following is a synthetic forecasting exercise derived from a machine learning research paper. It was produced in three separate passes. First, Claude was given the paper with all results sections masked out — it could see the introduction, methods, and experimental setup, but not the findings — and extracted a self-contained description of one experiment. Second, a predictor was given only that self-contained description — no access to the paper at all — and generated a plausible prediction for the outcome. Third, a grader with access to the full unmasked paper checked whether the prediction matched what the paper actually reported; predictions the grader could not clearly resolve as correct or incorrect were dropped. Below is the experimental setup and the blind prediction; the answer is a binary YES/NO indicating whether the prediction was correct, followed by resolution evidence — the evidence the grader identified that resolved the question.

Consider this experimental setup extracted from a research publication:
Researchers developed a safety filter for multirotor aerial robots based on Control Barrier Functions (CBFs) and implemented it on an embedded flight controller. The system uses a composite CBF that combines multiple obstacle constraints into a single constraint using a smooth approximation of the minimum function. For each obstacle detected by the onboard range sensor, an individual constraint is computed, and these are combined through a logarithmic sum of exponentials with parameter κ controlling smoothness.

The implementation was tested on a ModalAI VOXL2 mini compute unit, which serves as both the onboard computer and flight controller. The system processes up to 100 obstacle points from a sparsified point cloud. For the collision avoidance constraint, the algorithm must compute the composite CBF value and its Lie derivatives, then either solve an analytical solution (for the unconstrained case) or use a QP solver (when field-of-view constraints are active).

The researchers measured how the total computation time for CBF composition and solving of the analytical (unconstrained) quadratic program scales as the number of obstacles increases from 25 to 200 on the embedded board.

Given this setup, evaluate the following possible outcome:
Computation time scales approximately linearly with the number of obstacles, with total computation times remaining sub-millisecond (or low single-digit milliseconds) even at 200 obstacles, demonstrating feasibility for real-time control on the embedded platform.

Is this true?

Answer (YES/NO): YES